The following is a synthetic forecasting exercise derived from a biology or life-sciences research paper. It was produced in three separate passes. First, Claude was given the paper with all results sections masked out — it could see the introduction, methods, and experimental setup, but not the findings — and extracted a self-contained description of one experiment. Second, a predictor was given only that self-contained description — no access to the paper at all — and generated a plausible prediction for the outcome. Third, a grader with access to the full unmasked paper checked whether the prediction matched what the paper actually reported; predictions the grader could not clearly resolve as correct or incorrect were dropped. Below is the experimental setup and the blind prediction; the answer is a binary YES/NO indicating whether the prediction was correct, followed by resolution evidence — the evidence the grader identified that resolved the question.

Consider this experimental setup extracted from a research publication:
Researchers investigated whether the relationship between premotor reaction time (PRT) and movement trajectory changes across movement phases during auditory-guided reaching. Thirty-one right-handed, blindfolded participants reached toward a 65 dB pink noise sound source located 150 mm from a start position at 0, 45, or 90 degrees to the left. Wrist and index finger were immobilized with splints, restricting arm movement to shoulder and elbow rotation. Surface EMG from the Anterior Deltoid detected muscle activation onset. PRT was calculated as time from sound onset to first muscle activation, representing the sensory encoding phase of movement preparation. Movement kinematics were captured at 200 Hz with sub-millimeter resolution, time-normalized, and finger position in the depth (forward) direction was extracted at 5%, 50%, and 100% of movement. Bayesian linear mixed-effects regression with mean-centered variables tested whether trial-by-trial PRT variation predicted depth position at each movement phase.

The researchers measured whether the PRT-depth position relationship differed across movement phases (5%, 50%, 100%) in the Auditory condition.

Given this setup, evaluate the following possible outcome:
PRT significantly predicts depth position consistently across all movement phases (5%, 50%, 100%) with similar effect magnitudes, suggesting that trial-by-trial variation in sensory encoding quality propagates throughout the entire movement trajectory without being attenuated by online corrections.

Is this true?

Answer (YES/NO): NO